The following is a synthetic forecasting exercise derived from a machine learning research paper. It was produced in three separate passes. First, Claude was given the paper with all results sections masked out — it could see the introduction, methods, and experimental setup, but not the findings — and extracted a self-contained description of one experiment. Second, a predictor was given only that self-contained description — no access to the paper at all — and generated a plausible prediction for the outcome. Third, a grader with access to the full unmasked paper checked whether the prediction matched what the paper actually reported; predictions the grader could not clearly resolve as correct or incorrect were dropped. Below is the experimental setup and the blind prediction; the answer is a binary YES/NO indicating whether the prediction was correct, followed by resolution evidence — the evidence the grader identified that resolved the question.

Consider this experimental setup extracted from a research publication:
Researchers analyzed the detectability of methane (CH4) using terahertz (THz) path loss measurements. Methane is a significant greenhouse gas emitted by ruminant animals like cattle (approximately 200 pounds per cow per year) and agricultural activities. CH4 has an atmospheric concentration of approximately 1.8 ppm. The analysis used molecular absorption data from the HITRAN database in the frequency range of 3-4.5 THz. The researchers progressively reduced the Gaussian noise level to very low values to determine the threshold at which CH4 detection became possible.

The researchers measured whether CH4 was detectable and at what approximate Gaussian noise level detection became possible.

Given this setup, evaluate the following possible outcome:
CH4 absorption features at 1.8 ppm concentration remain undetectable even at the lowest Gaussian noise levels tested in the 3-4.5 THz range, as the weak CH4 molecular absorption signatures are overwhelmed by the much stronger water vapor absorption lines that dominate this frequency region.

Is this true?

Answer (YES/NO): NO